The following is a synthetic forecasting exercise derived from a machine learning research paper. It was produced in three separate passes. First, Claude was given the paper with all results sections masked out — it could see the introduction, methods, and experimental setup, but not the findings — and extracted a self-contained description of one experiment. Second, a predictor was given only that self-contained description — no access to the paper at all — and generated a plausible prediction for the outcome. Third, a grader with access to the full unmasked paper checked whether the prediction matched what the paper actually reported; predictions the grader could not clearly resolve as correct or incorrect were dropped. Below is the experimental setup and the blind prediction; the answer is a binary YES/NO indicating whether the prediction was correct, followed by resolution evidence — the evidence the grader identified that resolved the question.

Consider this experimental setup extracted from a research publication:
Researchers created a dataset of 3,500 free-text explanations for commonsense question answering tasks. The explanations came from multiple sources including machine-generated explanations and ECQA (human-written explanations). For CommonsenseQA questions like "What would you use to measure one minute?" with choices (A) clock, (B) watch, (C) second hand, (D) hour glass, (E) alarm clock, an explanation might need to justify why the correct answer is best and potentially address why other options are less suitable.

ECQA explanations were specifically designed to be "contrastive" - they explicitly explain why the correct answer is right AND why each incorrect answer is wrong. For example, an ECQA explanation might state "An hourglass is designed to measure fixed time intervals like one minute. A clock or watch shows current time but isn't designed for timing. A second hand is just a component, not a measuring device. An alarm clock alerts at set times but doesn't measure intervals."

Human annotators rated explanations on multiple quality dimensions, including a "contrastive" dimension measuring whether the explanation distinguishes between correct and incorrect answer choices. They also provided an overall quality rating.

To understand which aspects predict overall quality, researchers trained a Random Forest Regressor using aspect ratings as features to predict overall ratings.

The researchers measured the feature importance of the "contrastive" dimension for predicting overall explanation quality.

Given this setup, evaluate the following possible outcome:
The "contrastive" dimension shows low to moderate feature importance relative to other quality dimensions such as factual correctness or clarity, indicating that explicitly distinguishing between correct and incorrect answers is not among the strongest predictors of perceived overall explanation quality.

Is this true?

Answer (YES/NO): YES